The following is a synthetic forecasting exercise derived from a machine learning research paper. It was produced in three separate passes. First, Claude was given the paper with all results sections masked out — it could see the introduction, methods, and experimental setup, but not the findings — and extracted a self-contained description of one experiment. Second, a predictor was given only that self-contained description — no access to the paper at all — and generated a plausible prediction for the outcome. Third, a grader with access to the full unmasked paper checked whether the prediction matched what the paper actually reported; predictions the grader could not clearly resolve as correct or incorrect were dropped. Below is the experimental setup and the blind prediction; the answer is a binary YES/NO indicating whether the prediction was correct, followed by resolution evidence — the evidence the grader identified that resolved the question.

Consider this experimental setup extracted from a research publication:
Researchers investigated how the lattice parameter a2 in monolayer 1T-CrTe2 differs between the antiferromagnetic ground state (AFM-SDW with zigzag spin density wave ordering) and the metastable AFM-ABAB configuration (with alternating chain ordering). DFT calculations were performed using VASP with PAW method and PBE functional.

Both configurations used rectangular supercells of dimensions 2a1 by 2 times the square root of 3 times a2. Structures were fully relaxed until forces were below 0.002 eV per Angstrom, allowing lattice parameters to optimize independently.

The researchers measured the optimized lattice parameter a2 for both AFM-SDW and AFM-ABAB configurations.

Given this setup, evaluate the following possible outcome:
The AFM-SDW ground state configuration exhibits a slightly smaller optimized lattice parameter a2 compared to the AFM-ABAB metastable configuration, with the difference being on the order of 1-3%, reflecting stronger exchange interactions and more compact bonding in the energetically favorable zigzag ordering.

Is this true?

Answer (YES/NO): NO